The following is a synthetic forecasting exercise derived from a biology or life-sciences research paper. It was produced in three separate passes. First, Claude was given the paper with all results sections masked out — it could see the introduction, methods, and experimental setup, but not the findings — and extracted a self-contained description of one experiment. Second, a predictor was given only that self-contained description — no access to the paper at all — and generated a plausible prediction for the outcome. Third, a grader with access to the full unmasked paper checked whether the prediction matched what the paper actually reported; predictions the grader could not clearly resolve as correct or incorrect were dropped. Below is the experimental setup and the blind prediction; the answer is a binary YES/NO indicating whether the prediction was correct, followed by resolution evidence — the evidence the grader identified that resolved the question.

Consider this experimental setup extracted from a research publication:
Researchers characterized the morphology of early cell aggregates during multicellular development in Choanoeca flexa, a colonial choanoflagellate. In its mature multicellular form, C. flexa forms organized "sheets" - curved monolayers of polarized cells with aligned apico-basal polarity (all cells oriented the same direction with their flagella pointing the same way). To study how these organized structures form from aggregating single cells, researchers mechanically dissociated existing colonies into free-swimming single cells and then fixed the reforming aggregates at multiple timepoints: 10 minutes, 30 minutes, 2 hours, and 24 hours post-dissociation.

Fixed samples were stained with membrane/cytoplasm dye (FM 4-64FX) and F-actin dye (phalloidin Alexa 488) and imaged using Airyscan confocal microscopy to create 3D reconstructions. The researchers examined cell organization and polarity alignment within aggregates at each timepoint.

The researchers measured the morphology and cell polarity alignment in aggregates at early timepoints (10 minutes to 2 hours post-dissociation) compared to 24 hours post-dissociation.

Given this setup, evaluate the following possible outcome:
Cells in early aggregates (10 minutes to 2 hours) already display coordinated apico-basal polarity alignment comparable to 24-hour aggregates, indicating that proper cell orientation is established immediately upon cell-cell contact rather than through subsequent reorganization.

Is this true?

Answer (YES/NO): NO